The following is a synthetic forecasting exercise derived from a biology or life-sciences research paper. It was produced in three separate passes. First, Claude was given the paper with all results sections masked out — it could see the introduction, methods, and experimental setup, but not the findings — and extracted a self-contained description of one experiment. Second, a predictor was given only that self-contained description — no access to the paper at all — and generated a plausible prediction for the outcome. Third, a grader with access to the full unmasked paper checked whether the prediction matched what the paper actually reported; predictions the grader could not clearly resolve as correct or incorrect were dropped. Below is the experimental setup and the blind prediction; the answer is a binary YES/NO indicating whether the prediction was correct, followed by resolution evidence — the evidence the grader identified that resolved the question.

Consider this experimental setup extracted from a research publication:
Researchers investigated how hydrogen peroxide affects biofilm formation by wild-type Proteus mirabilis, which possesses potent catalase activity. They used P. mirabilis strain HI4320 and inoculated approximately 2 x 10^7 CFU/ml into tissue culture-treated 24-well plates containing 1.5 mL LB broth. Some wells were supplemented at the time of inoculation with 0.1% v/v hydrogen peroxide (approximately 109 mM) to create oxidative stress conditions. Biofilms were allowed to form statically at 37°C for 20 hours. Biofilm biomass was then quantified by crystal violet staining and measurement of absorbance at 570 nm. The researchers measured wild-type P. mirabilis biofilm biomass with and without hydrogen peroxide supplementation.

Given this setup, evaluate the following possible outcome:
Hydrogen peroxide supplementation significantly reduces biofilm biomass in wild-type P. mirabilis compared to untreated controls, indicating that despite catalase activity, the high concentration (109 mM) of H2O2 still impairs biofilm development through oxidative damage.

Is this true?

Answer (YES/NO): NO